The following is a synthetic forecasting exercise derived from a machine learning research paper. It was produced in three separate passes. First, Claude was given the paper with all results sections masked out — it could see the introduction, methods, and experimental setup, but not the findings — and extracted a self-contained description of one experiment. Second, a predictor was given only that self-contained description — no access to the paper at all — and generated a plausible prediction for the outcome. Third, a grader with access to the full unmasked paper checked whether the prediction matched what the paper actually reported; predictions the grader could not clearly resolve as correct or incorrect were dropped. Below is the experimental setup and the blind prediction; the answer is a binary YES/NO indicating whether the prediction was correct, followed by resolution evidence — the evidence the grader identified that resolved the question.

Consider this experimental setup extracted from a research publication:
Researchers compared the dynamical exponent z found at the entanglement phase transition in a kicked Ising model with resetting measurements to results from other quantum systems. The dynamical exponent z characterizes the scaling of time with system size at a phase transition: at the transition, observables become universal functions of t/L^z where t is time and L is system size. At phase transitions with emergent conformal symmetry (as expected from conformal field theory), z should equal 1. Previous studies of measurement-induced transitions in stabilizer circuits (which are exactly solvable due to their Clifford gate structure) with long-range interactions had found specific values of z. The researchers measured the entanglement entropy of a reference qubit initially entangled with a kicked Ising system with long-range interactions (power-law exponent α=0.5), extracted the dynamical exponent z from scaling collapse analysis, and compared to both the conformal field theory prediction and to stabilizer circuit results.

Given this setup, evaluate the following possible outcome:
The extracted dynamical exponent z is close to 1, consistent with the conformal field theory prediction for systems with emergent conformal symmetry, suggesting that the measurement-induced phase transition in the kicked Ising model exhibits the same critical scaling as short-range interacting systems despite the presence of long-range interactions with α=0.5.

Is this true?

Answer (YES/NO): NO